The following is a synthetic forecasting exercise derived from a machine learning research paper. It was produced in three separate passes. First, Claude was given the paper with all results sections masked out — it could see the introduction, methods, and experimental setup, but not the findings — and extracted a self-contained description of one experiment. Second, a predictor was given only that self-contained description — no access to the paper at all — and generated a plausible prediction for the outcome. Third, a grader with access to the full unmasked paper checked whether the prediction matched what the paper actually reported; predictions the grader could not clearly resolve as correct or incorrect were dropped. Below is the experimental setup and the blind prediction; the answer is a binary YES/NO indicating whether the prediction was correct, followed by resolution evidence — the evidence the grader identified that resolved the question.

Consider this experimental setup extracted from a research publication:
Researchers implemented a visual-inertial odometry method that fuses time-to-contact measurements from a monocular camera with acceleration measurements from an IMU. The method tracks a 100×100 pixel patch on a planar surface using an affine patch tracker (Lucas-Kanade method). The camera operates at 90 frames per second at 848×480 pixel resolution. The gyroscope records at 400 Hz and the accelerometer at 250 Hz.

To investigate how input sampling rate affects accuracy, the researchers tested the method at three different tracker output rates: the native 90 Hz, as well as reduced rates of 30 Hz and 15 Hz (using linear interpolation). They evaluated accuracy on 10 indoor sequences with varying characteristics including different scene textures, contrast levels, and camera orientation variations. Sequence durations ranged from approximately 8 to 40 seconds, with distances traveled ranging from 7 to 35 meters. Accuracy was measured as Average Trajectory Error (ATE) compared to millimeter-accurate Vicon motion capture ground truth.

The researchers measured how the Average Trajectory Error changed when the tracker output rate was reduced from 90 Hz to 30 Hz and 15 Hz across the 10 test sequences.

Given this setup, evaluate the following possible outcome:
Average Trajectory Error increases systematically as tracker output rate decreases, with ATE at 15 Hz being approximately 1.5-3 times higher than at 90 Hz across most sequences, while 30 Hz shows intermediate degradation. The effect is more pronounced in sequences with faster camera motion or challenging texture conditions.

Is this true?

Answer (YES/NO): NO